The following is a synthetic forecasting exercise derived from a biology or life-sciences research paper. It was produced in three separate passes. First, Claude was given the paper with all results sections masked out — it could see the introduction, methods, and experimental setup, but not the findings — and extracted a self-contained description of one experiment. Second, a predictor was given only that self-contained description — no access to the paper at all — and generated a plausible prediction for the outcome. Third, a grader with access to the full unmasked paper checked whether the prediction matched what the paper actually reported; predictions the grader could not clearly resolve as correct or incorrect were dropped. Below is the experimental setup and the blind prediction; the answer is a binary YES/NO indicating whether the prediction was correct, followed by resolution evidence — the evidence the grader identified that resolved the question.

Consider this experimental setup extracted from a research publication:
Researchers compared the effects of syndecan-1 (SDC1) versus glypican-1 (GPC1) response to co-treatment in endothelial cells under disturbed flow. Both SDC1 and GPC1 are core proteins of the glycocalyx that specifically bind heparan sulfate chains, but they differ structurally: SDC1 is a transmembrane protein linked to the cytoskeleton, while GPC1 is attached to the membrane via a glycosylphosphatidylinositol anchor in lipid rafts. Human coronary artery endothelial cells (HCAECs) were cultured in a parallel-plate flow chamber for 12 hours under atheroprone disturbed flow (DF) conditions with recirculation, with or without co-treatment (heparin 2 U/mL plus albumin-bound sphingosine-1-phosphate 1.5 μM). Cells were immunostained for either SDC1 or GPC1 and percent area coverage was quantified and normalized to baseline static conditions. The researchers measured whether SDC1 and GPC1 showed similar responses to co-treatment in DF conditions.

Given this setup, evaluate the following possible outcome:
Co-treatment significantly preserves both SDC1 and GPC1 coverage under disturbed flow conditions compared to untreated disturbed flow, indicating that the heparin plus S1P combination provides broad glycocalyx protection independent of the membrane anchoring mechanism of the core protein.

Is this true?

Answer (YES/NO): YES